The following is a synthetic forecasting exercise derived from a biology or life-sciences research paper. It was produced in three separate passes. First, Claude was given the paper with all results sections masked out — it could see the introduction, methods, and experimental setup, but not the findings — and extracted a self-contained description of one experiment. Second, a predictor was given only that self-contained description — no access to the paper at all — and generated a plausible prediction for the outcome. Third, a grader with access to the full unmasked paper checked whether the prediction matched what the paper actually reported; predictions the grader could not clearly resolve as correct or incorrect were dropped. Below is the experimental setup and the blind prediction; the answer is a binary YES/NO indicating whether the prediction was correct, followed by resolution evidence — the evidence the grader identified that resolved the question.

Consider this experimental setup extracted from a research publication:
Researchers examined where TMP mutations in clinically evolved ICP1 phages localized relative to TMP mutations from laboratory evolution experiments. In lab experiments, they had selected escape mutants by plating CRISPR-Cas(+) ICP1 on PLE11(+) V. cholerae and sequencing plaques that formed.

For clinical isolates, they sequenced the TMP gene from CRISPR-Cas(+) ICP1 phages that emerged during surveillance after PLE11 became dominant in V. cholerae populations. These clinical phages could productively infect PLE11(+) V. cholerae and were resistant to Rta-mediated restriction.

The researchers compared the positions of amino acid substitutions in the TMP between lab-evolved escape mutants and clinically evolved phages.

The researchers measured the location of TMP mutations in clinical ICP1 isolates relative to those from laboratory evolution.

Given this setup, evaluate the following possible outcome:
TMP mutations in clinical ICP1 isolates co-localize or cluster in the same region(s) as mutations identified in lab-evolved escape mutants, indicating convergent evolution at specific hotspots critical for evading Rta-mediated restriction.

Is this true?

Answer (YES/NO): YES